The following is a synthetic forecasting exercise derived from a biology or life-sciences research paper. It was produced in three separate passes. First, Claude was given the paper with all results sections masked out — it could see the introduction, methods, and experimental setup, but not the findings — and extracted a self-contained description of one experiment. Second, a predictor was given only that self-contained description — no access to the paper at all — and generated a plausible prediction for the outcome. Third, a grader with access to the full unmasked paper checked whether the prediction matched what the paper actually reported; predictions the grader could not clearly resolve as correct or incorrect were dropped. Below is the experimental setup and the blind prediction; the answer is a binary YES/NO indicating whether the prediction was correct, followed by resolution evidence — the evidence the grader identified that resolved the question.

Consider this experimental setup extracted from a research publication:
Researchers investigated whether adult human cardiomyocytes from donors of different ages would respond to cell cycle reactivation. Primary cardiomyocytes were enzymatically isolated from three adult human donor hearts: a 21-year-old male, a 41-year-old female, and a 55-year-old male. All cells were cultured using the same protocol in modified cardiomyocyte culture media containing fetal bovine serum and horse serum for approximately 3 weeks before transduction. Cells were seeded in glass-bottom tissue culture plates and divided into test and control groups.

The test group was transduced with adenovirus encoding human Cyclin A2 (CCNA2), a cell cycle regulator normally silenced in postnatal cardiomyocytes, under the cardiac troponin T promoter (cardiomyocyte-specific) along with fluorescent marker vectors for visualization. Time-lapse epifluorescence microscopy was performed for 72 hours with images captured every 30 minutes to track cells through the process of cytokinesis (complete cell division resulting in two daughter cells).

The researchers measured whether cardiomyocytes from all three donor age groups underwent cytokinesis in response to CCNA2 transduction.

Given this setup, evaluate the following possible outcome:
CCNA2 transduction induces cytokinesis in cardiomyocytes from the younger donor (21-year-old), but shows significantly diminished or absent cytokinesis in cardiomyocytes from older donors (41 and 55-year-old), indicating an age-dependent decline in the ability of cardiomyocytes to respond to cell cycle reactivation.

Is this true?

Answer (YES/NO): NO